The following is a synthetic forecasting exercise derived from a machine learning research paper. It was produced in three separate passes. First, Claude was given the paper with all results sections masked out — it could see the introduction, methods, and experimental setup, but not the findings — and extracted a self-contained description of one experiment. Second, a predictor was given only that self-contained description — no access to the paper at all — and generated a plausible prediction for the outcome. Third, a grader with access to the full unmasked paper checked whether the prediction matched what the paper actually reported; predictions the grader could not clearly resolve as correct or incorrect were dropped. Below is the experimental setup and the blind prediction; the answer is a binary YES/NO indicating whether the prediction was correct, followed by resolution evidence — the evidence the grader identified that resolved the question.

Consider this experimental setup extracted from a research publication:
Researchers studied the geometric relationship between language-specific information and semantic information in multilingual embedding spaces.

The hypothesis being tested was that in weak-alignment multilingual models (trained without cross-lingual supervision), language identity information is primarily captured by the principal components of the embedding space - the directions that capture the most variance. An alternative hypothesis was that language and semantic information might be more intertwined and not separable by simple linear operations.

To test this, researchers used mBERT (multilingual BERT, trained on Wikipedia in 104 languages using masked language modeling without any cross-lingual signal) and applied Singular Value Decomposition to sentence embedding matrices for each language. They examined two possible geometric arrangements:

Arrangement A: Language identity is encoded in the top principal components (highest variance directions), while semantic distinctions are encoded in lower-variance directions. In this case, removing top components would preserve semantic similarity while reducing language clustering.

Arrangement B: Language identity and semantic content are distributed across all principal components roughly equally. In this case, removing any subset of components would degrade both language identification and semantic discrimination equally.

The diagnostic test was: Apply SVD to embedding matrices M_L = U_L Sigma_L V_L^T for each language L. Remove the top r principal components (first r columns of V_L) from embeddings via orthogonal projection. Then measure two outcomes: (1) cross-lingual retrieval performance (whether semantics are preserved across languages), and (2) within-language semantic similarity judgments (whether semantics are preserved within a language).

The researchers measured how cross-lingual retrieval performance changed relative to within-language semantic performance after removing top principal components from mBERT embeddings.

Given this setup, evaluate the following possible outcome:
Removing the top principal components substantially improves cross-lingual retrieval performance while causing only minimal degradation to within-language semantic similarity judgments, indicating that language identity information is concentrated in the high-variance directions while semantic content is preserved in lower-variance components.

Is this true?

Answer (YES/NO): YES